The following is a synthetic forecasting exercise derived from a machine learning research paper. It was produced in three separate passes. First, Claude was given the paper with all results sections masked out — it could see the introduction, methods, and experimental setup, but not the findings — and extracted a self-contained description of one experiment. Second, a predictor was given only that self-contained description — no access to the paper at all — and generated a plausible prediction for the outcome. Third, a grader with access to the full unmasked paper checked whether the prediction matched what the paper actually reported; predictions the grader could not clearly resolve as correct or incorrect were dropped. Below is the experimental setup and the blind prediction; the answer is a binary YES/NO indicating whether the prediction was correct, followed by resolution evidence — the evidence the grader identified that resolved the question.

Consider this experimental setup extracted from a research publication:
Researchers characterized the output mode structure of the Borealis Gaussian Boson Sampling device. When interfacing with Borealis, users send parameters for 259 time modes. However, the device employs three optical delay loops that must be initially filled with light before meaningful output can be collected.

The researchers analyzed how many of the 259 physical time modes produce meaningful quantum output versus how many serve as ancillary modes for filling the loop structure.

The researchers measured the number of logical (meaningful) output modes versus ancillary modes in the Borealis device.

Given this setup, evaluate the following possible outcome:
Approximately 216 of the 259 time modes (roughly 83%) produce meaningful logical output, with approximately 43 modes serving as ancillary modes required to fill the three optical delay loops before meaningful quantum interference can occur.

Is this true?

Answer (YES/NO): YES